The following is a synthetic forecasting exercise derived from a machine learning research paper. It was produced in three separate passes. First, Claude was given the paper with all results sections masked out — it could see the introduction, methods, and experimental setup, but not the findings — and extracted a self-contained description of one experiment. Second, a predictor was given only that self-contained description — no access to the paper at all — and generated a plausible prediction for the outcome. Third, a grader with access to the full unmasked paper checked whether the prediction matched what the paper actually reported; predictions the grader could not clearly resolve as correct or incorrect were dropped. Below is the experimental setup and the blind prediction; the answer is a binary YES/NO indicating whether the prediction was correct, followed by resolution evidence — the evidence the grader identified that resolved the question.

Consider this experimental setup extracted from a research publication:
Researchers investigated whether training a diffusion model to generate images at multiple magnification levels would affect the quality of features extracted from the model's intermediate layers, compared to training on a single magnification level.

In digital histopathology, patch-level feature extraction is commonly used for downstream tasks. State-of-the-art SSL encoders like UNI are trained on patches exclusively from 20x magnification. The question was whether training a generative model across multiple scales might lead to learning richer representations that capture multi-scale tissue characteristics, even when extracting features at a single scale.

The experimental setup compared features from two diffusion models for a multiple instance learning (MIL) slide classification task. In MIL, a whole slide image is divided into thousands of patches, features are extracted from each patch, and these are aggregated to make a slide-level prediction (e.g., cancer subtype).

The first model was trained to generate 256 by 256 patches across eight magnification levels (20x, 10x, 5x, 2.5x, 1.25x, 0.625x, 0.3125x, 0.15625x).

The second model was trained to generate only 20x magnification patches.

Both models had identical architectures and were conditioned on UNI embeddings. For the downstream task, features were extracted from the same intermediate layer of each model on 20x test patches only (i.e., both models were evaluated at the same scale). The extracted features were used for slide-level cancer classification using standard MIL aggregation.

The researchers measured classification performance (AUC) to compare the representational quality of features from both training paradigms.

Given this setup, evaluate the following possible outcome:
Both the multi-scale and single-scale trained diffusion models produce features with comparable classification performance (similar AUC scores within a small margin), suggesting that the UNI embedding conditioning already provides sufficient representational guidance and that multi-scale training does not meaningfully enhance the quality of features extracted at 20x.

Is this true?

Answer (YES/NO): NO